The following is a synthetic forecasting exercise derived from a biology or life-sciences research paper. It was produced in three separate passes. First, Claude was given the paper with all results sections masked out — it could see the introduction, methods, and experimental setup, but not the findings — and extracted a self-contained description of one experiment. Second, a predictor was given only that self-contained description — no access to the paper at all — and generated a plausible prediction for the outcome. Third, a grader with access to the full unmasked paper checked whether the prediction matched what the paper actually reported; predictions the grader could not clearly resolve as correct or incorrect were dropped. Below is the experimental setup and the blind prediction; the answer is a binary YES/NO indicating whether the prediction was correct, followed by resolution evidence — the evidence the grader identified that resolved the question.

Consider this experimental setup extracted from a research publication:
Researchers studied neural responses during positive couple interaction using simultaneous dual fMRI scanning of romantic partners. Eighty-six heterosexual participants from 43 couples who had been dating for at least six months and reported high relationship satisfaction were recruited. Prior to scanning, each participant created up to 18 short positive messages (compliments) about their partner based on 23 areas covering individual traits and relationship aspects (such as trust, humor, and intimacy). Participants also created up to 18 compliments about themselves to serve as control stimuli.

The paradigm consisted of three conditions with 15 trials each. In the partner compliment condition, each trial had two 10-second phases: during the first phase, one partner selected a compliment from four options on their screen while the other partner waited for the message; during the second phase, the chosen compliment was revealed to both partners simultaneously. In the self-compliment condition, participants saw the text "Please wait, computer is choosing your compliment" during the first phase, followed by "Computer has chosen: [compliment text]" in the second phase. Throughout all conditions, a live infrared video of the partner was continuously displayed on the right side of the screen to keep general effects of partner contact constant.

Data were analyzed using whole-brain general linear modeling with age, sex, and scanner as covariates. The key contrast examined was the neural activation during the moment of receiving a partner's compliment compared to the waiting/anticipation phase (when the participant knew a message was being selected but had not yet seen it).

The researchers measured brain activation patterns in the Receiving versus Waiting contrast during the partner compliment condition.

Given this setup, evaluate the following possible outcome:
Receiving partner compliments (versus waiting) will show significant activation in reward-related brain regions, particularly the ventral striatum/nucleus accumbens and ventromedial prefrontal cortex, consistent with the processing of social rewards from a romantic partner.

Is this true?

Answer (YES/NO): NO